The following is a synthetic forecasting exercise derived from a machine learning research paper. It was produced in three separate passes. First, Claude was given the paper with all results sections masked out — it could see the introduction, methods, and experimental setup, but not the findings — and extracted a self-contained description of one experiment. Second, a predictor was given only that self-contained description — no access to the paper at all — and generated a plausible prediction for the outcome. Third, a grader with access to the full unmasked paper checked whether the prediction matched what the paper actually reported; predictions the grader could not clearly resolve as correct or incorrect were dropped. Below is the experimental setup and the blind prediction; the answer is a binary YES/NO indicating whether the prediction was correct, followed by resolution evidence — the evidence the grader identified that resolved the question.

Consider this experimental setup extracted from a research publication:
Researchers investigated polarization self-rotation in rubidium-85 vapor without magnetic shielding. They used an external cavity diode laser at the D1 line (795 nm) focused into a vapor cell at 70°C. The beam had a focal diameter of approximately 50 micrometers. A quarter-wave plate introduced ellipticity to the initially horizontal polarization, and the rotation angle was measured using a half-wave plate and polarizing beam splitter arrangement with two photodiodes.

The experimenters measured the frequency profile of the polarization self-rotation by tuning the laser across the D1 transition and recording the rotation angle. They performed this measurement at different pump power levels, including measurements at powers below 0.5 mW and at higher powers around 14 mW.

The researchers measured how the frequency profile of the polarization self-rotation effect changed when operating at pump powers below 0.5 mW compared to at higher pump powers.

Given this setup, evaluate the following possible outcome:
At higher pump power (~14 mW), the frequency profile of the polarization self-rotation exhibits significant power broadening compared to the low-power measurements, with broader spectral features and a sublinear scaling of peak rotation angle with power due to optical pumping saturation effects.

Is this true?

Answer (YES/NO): NO